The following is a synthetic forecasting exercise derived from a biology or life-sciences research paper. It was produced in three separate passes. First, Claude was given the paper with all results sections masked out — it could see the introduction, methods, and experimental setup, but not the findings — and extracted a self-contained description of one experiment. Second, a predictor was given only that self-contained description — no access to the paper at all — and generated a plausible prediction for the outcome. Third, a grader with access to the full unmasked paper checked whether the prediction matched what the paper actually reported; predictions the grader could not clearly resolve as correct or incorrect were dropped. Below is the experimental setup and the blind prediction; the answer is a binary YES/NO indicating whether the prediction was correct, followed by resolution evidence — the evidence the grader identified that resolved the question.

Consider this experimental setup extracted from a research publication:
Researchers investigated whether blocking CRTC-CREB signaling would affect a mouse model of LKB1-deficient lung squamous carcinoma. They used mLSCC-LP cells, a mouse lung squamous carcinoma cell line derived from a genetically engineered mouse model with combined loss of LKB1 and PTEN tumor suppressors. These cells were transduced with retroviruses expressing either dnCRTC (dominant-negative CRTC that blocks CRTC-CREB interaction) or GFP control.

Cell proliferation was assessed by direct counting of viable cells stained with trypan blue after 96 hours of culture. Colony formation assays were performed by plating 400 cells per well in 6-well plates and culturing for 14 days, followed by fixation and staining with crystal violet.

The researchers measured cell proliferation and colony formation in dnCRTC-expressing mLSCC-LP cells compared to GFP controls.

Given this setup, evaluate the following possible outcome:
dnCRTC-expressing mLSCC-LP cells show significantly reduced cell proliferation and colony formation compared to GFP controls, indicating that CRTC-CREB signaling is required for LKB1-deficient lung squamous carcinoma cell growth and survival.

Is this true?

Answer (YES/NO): YES